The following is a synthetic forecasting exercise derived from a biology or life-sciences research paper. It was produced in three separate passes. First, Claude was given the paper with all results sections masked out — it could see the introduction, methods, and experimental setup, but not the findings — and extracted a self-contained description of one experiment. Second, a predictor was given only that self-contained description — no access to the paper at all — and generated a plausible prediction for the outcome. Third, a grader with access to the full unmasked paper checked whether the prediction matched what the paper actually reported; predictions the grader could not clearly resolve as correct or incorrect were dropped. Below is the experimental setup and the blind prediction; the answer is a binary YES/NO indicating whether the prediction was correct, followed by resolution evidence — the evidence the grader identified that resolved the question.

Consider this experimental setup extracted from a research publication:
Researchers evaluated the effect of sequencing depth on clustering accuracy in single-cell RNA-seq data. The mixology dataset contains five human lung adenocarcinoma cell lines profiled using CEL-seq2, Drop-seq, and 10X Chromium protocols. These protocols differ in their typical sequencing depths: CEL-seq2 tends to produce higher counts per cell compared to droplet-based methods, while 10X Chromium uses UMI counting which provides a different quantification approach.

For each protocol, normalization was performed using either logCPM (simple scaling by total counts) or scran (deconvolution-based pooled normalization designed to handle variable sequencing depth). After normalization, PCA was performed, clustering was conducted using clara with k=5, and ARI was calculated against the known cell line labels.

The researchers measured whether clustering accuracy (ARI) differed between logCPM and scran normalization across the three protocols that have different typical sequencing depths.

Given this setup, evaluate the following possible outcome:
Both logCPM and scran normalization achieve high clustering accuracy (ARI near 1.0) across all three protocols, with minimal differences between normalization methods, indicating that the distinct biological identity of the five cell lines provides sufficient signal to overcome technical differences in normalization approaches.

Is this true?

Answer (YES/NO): NO